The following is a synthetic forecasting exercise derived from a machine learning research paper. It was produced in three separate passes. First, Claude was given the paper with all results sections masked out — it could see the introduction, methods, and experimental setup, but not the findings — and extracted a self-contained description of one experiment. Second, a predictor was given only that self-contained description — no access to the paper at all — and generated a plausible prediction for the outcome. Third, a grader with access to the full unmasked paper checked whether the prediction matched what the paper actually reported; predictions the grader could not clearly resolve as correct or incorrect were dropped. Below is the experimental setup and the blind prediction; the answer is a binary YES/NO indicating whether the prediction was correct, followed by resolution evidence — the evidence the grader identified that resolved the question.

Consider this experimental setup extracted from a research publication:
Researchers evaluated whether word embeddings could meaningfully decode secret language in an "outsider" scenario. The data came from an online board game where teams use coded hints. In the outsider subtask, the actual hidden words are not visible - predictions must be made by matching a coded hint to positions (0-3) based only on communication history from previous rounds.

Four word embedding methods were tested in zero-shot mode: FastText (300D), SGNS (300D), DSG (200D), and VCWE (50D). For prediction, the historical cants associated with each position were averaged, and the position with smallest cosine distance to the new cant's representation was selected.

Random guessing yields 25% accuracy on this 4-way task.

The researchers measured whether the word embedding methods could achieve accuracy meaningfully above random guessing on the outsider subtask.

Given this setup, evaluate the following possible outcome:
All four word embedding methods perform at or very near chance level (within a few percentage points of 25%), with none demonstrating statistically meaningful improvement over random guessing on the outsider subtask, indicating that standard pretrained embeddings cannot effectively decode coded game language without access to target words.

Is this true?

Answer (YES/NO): NO